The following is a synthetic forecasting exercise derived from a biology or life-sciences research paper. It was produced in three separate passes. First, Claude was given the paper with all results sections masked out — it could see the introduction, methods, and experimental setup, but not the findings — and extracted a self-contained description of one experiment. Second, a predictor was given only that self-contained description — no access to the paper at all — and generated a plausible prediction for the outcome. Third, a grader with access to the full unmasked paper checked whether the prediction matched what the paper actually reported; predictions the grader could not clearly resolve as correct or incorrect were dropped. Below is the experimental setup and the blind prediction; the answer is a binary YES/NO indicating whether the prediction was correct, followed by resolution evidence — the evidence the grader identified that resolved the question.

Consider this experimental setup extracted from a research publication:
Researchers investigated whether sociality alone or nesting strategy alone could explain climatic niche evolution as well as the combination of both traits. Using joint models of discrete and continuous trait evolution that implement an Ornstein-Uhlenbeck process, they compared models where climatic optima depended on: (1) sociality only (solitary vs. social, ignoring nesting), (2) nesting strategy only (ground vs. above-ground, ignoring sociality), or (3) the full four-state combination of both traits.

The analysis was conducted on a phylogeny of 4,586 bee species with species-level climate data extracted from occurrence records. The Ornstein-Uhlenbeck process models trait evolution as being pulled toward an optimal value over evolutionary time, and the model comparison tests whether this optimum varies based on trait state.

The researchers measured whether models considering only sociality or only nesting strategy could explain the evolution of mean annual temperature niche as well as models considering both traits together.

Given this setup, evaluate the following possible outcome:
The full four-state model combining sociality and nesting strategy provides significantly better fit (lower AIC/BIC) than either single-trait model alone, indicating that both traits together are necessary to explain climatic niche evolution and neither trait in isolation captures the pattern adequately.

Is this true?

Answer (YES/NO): YES